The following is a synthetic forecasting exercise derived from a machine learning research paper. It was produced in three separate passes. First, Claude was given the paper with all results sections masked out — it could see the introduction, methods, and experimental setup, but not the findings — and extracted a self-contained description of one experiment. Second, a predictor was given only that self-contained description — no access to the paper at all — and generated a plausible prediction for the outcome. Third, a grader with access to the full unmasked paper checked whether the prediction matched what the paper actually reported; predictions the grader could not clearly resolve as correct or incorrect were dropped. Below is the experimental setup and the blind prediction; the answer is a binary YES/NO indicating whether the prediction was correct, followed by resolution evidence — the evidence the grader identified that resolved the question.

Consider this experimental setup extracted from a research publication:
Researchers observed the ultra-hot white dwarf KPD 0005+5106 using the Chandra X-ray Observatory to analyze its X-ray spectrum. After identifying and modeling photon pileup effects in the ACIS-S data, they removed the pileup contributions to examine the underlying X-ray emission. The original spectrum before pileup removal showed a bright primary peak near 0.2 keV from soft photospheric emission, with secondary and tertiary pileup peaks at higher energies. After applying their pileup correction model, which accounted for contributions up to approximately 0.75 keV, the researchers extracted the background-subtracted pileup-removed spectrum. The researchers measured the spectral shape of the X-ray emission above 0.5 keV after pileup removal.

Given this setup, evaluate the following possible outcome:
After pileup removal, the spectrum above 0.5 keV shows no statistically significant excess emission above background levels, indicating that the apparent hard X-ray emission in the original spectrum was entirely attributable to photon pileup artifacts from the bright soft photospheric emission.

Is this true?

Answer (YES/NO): NO